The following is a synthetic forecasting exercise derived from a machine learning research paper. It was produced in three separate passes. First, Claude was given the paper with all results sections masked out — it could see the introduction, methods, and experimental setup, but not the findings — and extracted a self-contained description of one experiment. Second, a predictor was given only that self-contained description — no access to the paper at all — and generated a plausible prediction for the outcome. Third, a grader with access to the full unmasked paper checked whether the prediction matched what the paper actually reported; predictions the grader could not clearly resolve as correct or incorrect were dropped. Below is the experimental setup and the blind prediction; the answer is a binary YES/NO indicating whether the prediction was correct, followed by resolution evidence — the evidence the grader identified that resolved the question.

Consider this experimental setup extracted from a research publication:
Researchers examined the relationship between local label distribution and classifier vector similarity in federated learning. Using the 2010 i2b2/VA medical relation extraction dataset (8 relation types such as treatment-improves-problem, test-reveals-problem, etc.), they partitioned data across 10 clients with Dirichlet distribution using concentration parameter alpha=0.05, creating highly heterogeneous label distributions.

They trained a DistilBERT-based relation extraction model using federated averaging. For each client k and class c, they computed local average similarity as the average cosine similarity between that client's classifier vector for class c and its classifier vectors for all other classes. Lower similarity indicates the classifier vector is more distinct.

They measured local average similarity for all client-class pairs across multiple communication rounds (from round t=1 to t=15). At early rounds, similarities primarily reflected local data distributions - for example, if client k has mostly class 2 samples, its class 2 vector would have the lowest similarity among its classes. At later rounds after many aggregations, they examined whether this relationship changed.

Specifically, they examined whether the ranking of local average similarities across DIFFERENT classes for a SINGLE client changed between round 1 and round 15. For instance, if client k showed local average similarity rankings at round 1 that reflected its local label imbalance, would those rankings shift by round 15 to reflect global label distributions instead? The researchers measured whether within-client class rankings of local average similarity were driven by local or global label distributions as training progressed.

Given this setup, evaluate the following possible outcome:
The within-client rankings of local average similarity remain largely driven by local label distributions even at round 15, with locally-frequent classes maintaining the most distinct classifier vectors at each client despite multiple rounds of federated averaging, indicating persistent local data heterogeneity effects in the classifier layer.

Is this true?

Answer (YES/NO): NO